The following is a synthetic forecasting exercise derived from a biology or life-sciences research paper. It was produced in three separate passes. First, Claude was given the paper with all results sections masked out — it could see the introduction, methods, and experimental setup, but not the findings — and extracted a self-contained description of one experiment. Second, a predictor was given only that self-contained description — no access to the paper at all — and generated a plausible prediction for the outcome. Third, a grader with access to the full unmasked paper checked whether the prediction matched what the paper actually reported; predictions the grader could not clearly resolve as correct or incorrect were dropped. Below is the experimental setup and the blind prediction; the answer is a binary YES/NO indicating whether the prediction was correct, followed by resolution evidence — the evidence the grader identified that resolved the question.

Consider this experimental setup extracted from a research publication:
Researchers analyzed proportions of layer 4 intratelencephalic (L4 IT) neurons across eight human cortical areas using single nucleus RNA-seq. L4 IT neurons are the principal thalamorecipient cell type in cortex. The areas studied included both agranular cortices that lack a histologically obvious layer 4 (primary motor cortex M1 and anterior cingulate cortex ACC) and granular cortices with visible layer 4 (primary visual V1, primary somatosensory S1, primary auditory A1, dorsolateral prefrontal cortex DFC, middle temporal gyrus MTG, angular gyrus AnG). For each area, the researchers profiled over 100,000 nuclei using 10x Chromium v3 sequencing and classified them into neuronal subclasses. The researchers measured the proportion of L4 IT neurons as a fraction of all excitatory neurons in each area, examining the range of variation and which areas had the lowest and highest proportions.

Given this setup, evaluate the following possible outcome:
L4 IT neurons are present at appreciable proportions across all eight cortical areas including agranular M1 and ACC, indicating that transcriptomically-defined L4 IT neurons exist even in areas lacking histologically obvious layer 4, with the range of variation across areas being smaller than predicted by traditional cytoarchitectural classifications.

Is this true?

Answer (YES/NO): NO